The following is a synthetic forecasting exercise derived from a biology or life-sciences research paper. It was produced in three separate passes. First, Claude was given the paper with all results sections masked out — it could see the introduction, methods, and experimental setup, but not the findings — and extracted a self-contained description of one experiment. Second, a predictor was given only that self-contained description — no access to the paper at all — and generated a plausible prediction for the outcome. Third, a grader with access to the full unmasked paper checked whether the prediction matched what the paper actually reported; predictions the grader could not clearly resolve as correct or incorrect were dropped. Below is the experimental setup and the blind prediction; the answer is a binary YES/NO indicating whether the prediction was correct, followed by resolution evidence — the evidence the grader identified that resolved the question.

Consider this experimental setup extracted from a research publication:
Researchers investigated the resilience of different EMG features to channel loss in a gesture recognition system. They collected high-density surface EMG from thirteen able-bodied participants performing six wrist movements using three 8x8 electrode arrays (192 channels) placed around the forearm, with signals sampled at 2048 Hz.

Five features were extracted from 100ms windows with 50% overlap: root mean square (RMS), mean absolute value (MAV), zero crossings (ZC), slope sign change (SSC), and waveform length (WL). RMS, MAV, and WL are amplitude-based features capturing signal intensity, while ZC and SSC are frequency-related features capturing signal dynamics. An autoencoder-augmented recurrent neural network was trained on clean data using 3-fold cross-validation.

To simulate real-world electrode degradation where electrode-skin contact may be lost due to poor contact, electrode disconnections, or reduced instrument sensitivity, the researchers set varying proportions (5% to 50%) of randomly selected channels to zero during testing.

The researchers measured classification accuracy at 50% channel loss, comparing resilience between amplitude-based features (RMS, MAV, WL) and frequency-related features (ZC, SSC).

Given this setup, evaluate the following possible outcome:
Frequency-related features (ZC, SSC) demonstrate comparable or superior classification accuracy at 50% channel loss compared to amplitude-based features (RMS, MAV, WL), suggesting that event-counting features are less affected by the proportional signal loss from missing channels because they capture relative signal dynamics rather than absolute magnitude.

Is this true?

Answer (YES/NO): NO